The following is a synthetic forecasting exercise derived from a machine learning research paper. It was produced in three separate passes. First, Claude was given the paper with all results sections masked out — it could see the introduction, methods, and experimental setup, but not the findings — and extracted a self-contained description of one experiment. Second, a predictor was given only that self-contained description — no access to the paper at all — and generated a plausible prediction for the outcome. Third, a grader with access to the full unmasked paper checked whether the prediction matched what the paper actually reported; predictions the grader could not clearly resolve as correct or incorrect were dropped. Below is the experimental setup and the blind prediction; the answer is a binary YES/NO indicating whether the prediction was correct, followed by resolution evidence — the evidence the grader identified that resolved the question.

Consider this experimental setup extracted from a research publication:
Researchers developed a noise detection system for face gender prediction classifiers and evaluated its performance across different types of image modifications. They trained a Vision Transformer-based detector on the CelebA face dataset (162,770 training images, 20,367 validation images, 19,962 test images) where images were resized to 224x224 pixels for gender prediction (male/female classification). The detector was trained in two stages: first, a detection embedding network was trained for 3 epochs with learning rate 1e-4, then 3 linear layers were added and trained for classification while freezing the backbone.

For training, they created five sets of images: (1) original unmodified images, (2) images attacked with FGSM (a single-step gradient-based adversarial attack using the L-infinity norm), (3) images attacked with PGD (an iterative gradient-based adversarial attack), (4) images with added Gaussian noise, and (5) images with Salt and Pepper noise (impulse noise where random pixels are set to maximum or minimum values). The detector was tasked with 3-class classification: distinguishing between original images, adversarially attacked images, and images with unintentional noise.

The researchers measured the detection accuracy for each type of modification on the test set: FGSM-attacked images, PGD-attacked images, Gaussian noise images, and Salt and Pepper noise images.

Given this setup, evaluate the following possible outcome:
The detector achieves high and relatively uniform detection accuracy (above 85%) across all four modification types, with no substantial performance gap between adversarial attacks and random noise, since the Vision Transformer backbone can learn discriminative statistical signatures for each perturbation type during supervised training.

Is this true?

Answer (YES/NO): NO